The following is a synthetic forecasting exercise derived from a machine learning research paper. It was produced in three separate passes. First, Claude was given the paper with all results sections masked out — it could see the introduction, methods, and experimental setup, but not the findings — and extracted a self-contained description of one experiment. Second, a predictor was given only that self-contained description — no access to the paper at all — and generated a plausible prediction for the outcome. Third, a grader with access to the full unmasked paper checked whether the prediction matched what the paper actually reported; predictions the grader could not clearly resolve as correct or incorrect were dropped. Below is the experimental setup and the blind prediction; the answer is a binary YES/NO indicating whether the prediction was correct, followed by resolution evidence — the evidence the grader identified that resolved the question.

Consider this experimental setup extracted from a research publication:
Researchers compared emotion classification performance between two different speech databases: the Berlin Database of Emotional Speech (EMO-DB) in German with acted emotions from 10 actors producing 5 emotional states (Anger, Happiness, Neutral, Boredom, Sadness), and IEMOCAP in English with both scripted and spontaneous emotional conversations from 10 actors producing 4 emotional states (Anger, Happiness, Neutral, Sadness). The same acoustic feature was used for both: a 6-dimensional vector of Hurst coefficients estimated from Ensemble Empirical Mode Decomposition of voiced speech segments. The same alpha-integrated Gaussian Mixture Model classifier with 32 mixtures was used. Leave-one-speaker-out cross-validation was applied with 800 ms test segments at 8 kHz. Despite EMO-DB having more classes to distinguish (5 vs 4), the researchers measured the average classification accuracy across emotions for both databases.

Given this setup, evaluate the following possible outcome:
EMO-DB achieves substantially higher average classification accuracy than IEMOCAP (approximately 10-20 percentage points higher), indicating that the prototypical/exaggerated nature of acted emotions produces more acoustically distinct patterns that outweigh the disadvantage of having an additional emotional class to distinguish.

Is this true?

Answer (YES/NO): YES